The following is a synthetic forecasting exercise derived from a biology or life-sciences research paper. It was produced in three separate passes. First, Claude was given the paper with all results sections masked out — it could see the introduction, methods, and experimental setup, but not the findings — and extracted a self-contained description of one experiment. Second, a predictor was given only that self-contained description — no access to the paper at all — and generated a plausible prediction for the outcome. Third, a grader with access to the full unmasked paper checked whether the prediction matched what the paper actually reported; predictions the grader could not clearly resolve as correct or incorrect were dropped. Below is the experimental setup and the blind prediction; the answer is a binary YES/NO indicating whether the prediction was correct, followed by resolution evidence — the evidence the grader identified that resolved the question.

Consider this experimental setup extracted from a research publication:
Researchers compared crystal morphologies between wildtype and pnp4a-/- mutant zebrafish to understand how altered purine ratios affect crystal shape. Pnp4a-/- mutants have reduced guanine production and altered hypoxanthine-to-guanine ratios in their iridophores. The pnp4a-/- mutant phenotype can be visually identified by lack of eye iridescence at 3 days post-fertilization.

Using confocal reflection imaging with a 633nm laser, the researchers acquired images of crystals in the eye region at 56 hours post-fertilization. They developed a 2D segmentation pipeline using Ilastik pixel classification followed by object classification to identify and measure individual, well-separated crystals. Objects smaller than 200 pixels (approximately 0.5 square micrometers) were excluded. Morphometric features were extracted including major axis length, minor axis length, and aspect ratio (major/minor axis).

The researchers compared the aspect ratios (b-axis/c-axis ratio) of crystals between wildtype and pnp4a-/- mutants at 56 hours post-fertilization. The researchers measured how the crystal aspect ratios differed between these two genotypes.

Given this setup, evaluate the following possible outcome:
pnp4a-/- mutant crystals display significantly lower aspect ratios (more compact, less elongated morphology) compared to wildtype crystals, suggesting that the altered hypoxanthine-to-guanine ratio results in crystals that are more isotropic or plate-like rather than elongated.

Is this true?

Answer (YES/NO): YES